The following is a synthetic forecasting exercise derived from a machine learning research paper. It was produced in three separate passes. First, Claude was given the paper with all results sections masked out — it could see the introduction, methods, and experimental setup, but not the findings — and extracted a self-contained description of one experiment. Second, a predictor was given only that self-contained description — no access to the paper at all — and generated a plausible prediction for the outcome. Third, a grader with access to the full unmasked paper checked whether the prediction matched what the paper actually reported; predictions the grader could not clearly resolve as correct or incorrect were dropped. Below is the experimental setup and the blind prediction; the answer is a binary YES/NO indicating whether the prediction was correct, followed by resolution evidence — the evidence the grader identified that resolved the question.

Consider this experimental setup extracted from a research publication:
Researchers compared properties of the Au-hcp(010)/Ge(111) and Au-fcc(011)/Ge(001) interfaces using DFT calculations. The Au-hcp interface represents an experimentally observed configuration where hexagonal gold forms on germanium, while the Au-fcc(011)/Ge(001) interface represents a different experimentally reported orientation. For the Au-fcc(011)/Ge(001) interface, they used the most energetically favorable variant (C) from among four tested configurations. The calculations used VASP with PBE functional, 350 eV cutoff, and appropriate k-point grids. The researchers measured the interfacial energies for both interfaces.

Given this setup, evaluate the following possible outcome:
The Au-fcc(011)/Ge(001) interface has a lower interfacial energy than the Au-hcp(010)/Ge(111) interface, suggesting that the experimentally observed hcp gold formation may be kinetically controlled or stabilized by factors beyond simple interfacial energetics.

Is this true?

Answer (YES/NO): YES